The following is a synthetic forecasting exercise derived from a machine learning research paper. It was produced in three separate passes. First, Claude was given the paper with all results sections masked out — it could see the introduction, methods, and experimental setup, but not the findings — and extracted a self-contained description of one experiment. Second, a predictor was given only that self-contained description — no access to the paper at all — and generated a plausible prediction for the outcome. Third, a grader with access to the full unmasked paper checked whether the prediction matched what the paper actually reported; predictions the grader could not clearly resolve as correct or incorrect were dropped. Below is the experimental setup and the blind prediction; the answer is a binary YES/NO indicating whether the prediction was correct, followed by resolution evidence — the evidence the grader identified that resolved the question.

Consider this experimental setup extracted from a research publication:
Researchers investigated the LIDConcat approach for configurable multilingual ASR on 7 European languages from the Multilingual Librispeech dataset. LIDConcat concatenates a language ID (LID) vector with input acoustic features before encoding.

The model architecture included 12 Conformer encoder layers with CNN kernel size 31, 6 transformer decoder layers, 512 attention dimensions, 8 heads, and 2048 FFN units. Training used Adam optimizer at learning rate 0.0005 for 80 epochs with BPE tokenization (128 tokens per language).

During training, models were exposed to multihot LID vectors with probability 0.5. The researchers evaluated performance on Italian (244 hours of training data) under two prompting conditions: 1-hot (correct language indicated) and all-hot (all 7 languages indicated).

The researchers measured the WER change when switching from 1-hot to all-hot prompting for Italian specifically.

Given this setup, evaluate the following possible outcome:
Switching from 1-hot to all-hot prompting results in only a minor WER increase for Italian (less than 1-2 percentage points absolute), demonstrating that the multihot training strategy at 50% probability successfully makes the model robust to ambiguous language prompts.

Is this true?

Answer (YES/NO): NO